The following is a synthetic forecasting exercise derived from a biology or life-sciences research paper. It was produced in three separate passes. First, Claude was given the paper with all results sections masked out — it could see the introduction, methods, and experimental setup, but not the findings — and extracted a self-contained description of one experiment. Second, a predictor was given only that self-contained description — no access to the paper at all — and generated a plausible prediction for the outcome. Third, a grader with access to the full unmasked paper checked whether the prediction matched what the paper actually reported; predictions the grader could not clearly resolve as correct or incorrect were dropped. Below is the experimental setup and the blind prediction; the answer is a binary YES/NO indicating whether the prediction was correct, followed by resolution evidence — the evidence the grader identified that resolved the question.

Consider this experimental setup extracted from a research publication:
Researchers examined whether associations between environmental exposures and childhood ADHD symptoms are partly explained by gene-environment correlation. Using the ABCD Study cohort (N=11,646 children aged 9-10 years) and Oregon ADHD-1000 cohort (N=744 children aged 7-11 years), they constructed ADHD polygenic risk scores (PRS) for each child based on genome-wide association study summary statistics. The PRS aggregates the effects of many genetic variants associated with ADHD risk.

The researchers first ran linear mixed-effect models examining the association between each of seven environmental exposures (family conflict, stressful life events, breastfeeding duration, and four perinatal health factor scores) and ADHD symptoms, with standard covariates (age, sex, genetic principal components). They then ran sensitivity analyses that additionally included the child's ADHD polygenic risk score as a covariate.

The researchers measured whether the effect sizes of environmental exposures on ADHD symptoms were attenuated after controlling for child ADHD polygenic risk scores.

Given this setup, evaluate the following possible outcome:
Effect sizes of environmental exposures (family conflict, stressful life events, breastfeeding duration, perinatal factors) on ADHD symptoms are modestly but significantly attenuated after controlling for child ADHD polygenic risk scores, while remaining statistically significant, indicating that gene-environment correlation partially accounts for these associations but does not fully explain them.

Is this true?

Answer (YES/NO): NO